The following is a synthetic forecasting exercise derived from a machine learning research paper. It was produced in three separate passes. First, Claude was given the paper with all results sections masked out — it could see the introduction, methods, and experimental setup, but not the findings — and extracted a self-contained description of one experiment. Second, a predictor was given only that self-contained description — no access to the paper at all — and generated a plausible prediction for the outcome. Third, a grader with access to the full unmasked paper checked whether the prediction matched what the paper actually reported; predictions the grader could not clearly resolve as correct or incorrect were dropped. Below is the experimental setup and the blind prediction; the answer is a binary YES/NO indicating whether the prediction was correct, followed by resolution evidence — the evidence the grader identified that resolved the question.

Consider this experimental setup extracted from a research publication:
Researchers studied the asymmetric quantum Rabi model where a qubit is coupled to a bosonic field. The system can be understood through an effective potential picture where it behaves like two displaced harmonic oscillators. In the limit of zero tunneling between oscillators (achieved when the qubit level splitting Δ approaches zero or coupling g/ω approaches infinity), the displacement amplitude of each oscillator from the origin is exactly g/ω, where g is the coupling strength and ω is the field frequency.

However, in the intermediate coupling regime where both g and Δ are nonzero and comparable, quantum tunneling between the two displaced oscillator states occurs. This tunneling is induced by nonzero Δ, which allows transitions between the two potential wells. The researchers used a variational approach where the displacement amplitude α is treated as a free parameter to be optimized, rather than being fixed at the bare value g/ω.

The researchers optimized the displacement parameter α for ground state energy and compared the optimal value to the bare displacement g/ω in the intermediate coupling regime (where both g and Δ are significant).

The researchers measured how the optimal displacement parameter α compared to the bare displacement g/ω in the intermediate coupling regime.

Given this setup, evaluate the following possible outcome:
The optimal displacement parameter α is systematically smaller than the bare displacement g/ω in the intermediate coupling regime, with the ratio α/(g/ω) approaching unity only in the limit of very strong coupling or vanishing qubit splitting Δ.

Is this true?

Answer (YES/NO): YES